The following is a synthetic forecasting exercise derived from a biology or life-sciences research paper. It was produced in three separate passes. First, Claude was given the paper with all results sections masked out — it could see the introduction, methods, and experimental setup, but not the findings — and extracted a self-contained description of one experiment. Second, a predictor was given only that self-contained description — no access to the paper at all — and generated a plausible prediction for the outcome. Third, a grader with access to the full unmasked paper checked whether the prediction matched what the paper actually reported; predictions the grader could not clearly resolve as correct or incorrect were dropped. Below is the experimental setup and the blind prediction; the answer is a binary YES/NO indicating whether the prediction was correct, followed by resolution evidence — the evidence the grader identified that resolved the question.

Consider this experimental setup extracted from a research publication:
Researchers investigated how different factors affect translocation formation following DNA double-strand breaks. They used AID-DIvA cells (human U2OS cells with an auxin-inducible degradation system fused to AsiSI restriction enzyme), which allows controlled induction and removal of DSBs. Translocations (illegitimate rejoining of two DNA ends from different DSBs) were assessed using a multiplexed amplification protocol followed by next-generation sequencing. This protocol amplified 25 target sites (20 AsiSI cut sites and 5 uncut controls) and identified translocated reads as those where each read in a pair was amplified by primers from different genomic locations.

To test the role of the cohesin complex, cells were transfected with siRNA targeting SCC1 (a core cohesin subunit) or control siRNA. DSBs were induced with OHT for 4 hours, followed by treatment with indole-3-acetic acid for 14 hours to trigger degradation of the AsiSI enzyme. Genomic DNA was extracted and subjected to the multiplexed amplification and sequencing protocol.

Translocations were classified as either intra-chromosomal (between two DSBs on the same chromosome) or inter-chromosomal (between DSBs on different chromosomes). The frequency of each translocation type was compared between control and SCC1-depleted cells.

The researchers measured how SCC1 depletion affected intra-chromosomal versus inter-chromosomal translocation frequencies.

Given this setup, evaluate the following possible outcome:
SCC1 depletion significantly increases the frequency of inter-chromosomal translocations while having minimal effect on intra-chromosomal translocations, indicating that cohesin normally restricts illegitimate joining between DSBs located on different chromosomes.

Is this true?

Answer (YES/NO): NO